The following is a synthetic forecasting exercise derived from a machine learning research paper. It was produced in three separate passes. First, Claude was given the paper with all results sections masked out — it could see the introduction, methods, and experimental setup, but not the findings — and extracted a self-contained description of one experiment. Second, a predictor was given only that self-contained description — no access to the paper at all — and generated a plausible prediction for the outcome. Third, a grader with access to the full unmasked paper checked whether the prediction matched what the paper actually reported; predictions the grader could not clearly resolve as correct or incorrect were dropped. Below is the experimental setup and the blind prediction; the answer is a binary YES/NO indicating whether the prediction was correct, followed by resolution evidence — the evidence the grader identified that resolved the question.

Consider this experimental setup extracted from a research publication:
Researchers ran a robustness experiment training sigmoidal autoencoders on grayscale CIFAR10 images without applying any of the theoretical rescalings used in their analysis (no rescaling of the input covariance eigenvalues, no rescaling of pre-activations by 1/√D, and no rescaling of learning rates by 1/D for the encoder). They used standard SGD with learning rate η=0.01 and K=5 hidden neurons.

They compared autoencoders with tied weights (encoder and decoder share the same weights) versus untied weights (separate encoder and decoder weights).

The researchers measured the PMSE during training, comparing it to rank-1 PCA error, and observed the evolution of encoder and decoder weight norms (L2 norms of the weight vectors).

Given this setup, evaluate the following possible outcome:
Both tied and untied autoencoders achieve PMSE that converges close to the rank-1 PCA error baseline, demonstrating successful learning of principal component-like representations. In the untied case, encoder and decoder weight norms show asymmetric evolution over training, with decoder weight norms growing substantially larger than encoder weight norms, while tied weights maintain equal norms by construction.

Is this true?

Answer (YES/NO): NO